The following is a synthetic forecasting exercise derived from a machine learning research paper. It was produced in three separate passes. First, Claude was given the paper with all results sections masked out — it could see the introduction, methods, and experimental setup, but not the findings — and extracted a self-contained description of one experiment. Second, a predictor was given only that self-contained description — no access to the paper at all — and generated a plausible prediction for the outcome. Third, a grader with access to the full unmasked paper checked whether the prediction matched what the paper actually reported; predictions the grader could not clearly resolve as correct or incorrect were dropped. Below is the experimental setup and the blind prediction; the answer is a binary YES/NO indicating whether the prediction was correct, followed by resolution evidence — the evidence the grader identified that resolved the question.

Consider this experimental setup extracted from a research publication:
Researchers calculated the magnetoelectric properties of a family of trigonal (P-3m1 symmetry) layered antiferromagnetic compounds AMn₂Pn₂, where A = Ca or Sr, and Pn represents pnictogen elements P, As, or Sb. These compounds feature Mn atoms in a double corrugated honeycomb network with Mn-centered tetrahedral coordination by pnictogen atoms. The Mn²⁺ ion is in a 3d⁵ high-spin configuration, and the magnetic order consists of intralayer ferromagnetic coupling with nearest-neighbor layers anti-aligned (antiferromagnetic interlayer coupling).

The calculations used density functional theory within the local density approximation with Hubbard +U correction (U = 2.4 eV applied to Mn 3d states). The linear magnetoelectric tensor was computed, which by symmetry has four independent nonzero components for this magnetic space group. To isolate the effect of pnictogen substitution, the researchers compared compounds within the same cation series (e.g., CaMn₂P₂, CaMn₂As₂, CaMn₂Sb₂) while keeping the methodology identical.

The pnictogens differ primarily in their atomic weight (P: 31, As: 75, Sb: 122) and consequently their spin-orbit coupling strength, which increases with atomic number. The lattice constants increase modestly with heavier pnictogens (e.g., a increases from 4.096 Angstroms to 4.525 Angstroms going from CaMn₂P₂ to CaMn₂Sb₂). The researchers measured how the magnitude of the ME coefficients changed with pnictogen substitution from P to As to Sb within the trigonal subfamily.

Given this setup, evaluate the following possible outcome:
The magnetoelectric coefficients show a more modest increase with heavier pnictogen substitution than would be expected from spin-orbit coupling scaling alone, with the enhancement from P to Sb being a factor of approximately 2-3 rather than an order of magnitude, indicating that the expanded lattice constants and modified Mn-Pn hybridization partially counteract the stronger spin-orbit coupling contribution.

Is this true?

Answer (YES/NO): NO